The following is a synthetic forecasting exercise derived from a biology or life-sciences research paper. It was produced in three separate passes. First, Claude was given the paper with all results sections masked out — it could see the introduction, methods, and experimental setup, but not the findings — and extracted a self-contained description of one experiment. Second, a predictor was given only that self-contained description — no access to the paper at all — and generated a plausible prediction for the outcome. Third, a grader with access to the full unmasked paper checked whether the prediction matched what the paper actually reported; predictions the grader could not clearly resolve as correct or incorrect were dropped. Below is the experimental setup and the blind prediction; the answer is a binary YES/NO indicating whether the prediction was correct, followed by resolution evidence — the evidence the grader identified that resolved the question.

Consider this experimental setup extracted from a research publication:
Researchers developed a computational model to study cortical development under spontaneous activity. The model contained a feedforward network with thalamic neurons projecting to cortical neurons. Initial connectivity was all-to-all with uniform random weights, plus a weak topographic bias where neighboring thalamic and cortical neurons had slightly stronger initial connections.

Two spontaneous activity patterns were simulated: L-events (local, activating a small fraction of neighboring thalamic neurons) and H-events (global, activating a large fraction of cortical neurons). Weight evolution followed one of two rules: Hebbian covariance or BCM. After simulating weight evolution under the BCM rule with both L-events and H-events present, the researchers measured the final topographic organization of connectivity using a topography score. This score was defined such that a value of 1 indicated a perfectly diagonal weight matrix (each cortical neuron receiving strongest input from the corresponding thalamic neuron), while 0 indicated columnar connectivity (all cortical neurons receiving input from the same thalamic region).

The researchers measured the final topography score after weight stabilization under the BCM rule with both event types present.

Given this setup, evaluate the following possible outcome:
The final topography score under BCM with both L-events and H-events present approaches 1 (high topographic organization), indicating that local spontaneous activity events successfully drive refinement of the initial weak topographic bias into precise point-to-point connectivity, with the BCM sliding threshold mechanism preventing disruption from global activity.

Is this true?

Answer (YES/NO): NO